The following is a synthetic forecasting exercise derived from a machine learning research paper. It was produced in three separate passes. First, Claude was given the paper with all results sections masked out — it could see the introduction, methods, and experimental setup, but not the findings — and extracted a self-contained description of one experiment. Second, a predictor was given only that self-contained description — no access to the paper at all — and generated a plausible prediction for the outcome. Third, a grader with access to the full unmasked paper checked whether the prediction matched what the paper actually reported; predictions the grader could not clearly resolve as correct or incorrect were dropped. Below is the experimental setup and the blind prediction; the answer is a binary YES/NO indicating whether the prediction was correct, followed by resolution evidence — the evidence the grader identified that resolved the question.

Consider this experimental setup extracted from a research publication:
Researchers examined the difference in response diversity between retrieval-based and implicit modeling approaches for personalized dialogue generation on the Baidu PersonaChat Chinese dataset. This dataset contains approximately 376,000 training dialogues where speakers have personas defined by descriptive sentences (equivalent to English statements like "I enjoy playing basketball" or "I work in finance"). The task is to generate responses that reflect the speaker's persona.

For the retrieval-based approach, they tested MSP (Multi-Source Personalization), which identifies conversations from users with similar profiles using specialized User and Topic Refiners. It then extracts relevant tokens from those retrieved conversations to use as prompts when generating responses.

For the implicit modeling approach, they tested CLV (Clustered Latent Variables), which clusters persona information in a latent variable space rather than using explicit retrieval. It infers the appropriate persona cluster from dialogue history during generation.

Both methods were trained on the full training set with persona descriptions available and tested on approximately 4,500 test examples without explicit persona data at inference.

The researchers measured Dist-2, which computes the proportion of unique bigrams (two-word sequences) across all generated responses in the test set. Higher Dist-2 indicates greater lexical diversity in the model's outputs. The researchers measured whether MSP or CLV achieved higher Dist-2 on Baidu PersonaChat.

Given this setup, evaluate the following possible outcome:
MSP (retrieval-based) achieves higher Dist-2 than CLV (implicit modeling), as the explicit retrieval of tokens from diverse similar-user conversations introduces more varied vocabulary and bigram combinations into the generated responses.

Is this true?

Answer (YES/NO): YES